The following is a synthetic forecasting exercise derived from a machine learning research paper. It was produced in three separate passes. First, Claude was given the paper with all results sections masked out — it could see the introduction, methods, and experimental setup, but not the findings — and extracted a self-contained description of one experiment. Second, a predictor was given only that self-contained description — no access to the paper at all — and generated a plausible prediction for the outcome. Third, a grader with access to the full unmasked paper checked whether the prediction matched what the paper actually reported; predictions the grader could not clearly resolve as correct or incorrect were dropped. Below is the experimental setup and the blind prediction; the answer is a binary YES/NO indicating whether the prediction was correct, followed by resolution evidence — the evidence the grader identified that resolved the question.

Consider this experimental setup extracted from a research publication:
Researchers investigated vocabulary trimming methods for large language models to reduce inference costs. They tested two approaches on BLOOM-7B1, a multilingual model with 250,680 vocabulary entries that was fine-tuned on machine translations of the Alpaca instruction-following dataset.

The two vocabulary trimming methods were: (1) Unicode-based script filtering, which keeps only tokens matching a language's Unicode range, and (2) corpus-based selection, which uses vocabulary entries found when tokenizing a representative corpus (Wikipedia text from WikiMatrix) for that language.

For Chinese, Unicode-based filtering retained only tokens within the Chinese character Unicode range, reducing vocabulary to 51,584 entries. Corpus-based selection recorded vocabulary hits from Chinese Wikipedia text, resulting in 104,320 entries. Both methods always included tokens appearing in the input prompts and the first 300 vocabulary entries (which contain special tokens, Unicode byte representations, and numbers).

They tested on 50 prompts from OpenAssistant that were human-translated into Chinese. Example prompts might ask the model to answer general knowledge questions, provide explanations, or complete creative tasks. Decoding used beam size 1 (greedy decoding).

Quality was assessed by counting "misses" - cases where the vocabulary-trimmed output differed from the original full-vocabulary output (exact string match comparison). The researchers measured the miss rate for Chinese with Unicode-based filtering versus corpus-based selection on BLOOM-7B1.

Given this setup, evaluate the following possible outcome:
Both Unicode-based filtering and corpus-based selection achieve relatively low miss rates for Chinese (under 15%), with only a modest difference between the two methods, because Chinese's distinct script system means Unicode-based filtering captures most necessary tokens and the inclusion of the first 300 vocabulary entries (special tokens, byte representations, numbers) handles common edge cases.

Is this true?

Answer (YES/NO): NO